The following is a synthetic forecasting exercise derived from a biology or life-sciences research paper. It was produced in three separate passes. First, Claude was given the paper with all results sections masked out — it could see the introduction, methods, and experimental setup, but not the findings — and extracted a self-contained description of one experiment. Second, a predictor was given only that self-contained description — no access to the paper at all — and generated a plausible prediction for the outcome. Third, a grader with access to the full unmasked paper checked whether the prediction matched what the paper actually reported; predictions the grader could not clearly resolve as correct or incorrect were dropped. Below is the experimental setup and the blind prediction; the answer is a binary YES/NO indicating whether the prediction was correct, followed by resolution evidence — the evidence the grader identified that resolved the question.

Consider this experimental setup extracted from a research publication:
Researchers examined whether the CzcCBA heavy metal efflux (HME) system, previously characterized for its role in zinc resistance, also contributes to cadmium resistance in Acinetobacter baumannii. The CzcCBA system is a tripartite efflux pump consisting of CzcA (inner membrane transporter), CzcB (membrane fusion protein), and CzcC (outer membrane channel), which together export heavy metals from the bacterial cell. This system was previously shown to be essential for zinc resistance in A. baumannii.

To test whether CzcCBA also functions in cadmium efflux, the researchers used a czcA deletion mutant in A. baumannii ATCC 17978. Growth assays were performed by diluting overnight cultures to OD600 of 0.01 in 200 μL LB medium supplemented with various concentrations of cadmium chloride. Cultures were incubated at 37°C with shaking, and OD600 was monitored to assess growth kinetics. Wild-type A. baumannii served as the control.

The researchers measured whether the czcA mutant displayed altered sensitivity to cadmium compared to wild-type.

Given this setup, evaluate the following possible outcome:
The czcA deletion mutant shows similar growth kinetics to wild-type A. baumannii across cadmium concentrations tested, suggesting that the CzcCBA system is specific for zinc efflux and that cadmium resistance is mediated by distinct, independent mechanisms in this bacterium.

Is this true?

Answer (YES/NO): NO